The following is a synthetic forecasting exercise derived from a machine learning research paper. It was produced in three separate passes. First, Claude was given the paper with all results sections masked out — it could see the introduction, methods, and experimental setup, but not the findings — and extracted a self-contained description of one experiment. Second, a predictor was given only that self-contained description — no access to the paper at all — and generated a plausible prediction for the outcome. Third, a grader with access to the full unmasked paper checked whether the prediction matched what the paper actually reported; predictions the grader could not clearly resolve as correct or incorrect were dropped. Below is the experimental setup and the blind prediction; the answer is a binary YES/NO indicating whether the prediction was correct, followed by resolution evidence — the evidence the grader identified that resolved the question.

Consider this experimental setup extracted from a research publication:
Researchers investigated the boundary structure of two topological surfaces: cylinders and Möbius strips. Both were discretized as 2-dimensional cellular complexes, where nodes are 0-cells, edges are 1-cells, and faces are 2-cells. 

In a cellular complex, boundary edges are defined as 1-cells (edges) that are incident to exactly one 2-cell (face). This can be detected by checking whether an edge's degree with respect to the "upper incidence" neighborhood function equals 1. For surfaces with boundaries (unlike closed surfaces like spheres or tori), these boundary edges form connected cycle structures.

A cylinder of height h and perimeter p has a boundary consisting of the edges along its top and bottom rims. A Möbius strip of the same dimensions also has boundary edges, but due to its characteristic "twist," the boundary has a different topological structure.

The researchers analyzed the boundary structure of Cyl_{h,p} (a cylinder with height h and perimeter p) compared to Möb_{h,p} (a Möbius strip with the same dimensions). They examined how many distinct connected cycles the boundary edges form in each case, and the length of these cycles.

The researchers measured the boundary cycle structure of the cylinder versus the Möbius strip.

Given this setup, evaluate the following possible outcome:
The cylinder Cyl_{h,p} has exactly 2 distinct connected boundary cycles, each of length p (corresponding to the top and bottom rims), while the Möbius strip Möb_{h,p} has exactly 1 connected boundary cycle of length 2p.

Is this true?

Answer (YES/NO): YES